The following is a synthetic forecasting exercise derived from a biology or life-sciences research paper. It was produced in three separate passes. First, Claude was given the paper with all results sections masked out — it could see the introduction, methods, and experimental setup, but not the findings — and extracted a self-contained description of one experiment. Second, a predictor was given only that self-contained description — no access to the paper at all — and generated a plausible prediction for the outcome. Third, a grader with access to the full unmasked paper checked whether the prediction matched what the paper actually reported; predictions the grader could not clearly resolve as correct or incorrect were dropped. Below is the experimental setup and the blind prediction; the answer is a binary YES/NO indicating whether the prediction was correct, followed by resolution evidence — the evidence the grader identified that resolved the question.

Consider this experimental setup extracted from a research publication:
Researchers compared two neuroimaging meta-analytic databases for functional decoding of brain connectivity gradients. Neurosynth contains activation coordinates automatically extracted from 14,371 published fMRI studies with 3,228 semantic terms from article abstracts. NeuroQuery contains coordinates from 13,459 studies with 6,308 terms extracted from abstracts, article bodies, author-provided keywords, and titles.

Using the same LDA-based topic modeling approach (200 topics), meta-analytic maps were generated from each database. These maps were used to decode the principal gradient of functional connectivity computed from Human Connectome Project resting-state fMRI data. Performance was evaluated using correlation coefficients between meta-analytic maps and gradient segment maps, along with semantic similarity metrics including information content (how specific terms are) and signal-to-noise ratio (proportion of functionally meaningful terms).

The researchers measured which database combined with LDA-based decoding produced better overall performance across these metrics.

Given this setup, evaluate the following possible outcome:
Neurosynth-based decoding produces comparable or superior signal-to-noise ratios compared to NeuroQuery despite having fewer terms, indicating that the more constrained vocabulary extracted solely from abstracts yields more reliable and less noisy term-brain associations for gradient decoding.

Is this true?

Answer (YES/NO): NO